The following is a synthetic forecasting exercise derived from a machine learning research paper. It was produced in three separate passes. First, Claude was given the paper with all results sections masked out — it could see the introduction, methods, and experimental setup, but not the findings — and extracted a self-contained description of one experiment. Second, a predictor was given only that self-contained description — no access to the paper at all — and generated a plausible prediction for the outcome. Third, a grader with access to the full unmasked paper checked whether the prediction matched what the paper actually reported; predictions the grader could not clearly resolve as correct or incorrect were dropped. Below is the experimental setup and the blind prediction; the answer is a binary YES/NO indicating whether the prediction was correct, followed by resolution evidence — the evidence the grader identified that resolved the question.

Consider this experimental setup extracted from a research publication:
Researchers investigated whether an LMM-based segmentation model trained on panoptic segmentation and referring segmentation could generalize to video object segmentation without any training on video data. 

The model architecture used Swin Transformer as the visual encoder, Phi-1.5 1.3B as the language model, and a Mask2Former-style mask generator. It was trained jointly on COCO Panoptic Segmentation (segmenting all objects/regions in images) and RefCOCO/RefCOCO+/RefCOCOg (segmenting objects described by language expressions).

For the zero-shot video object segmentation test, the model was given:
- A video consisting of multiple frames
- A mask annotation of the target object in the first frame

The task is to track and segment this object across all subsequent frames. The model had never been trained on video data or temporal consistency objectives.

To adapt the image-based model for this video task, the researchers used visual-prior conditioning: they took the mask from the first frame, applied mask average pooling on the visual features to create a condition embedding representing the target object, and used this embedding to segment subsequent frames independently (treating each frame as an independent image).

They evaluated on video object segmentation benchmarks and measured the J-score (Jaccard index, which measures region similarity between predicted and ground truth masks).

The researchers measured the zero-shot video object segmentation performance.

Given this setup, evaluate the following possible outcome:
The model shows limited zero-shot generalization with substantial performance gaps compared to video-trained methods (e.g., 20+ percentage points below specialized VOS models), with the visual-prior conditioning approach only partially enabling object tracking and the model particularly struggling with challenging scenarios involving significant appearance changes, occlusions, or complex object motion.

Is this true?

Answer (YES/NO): NO